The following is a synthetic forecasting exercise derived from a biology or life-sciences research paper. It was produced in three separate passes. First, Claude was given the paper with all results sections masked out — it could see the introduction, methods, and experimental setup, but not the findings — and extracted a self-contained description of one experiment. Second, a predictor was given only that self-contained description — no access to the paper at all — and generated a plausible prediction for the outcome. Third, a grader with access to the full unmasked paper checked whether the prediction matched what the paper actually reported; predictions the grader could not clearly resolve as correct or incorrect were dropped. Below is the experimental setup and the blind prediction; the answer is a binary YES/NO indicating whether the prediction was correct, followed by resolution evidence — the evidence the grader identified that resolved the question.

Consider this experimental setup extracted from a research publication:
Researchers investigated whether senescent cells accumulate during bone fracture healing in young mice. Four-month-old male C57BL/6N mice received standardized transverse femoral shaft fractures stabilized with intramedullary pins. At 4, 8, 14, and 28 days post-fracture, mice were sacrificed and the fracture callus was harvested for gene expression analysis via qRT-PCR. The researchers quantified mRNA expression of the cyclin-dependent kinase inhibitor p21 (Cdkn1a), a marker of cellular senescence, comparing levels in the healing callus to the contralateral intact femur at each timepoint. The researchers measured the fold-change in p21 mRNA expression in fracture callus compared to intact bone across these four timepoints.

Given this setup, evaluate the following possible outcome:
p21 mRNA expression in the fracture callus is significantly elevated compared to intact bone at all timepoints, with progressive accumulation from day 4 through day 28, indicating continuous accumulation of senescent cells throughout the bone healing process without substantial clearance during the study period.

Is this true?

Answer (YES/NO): NO